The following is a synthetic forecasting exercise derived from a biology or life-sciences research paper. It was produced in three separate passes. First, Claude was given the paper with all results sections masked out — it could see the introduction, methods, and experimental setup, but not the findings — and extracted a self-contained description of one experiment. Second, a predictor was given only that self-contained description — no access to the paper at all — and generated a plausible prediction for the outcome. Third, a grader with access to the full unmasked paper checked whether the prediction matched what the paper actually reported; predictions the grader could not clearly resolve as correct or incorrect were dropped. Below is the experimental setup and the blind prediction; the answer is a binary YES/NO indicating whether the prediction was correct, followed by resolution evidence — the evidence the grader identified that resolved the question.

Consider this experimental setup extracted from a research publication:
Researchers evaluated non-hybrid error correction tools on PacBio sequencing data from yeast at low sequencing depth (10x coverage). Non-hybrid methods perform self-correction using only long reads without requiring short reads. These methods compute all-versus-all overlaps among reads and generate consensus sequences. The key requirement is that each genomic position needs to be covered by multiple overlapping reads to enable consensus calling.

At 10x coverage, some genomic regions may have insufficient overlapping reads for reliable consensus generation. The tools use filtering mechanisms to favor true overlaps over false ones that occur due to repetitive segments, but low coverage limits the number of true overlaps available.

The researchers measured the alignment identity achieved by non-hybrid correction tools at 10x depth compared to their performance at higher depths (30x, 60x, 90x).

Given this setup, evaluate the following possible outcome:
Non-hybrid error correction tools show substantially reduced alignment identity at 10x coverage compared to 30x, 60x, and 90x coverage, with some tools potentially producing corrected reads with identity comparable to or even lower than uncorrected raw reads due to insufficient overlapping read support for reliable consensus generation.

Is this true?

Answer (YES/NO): NO